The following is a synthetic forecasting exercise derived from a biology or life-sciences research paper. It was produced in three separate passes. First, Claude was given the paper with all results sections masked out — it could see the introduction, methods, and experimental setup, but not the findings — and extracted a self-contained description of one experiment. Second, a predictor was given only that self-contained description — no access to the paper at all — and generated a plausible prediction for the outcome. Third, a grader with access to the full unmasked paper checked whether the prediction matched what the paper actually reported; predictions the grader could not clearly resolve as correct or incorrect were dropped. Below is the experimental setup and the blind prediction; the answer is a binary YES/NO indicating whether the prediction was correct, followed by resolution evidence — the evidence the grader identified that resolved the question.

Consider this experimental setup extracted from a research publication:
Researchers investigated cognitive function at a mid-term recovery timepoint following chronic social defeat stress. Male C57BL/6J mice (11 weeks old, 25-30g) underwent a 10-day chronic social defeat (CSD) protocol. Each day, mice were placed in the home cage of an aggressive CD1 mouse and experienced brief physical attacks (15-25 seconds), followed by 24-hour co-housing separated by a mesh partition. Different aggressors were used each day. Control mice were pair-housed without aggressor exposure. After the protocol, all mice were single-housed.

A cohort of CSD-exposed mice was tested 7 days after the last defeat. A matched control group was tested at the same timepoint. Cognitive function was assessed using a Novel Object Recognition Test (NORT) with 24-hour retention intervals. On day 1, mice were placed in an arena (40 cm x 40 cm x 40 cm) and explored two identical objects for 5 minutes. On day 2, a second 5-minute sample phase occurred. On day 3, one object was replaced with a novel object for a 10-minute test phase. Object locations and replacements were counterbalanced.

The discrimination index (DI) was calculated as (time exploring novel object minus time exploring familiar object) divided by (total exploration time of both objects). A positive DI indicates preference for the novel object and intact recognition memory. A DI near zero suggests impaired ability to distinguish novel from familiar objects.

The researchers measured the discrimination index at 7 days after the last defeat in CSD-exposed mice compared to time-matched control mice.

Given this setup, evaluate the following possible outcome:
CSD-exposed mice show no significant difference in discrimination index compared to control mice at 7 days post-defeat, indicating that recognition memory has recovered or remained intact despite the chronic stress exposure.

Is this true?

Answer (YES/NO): NO